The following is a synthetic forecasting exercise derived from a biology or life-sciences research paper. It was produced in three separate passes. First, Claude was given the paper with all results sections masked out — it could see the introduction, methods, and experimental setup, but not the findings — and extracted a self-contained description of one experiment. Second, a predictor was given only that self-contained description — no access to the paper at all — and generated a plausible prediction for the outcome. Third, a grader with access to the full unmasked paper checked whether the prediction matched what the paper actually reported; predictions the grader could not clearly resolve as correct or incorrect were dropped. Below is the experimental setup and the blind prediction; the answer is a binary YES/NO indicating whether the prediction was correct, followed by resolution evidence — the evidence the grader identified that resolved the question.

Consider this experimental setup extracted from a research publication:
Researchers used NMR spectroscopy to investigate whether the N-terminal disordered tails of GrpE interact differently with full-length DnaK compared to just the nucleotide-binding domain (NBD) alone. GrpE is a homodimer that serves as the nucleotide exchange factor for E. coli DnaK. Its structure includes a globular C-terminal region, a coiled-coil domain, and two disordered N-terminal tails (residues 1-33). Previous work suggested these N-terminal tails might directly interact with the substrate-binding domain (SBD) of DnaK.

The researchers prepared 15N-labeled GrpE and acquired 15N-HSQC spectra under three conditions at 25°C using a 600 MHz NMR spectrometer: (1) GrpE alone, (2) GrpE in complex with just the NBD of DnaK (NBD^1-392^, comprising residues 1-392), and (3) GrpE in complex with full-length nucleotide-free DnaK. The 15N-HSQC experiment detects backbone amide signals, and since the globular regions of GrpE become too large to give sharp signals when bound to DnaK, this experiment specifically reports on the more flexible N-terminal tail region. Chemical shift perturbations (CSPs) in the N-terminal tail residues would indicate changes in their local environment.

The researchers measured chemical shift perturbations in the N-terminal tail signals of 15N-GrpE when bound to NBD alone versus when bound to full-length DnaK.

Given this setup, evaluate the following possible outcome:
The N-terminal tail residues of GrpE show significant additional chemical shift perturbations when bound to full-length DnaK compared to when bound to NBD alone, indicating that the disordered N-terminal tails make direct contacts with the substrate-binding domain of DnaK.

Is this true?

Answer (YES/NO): YES